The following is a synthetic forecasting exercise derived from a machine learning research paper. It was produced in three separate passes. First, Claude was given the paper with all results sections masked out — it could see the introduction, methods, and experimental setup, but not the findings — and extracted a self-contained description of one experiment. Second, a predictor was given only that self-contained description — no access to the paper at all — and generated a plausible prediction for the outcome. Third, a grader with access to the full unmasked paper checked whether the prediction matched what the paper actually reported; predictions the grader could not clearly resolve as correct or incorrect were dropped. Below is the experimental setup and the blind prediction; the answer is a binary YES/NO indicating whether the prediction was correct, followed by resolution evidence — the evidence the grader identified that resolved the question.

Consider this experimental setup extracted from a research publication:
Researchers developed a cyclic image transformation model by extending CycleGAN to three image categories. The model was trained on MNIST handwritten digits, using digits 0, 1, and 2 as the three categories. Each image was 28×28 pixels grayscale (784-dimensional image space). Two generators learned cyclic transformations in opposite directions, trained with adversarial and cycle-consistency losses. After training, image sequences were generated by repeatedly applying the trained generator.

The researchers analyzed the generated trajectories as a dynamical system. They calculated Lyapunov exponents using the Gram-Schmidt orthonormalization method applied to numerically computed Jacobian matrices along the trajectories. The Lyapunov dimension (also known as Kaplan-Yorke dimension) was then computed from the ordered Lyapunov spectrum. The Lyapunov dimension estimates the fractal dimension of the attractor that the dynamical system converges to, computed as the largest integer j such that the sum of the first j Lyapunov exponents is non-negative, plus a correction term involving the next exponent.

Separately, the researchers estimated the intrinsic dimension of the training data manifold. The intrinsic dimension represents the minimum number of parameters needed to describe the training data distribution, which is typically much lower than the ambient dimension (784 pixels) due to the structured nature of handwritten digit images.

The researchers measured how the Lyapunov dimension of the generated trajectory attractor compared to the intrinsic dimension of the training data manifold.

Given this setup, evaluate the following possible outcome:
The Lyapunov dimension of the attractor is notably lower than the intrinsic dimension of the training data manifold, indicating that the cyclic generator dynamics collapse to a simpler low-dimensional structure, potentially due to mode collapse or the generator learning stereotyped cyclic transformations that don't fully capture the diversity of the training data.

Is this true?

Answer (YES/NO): NO